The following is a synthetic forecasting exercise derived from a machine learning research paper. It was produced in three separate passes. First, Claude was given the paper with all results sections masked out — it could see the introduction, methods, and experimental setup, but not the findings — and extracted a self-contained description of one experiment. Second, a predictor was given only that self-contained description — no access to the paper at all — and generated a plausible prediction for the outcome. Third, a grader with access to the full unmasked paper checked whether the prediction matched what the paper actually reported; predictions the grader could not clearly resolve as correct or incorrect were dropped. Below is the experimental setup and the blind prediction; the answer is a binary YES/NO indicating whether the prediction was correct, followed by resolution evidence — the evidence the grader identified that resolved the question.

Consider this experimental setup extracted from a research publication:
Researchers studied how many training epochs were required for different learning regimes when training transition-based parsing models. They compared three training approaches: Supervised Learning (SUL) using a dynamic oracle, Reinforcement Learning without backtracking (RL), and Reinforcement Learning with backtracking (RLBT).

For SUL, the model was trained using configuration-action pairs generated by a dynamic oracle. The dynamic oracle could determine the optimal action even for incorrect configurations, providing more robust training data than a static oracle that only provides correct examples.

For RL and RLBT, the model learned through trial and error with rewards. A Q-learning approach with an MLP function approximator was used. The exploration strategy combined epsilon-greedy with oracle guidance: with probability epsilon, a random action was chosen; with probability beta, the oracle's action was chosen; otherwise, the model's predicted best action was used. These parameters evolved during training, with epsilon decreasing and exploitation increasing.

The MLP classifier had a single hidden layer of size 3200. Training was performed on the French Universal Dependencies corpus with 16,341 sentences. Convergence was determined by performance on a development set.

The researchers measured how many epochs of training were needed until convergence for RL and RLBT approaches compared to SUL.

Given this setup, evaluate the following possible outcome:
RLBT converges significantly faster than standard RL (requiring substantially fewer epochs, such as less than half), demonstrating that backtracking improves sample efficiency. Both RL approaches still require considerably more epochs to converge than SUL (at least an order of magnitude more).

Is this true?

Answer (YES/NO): NO